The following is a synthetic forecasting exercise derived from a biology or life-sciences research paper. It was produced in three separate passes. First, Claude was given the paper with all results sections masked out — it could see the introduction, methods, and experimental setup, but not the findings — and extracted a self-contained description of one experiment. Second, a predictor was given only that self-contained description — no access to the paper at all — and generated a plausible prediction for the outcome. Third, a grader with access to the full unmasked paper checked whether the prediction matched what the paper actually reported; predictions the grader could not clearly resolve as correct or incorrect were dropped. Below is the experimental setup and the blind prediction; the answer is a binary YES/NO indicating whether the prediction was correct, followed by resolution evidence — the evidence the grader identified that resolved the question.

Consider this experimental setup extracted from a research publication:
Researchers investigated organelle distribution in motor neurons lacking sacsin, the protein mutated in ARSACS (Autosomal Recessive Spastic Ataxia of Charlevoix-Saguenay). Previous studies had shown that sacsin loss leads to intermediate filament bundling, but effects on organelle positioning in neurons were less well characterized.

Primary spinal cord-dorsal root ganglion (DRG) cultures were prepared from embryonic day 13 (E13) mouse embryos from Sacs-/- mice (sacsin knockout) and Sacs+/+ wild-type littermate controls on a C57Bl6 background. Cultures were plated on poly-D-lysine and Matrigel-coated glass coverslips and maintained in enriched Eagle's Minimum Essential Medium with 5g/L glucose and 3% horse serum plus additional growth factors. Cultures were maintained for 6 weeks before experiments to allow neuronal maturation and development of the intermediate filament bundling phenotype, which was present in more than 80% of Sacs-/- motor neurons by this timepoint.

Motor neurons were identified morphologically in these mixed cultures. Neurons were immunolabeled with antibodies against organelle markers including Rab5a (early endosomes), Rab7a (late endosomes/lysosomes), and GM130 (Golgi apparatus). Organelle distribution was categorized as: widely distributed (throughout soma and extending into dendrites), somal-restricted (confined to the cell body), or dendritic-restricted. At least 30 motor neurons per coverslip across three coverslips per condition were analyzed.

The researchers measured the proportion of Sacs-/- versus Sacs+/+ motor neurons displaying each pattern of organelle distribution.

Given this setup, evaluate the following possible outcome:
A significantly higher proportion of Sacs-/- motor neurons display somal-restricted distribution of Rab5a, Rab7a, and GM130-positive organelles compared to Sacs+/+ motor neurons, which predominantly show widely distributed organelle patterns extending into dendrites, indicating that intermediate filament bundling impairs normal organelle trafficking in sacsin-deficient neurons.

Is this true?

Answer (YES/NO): NO